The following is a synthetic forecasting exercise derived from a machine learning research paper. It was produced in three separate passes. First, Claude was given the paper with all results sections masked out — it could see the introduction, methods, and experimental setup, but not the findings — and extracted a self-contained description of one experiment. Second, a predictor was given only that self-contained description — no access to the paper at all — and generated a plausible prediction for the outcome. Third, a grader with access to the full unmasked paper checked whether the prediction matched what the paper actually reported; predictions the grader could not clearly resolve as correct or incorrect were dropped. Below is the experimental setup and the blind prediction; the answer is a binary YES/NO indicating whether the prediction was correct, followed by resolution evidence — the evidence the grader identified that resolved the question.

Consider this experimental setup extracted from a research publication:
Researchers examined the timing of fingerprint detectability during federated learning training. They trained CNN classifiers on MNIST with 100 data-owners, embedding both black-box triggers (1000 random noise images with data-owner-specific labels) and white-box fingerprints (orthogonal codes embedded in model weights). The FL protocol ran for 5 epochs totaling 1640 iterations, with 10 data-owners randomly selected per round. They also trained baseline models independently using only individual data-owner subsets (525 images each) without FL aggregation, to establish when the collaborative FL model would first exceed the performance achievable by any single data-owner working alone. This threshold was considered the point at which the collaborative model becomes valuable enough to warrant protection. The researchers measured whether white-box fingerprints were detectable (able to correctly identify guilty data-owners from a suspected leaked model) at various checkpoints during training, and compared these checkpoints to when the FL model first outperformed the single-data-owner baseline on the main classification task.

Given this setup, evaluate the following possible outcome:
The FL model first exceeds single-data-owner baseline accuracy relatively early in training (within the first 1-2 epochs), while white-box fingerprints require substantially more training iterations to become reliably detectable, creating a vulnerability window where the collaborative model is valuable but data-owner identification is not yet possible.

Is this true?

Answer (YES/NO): NO